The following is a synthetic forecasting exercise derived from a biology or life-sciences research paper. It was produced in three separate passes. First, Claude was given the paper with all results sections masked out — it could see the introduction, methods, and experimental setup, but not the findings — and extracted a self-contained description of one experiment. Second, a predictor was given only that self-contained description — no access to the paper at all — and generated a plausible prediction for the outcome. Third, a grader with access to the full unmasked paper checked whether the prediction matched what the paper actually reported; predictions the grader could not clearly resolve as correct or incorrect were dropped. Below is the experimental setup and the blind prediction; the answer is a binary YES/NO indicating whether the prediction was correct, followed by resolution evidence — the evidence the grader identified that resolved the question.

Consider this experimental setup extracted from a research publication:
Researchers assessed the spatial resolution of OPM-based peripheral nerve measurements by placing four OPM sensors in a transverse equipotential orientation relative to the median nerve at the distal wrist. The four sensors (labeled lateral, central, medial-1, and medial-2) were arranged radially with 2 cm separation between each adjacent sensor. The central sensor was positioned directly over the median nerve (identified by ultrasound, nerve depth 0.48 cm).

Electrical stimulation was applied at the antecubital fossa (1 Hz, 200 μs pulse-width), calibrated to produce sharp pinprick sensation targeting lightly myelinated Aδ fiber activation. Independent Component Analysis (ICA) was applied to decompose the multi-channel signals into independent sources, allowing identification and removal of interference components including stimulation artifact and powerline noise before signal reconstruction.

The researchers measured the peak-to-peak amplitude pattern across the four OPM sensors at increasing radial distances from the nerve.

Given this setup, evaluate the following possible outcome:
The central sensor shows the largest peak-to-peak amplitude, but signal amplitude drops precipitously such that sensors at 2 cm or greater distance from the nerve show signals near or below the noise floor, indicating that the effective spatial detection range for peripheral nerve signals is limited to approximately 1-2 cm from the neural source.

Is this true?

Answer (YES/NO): NO